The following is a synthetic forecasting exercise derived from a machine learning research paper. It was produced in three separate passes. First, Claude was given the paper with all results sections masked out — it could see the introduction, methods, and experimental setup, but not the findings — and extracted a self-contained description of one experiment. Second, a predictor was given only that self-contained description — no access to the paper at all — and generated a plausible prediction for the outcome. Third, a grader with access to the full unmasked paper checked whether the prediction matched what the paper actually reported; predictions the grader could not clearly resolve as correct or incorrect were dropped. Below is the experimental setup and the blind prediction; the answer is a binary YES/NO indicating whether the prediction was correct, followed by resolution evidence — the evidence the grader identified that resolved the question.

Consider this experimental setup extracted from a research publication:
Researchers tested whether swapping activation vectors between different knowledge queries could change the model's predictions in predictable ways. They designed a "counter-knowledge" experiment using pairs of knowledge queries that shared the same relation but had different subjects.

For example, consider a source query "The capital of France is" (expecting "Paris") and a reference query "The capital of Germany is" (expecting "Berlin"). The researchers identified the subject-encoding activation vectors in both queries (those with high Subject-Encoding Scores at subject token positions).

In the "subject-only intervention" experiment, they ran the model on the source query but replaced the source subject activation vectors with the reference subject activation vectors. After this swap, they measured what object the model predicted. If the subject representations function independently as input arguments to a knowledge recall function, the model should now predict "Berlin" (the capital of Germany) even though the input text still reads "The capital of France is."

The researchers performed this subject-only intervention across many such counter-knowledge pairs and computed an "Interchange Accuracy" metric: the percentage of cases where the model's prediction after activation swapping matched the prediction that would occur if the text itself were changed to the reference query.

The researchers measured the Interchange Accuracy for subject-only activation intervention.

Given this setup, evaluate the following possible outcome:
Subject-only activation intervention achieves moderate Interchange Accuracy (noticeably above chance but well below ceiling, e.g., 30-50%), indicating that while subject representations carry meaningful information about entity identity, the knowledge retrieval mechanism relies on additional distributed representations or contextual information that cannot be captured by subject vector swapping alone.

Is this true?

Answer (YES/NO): NO